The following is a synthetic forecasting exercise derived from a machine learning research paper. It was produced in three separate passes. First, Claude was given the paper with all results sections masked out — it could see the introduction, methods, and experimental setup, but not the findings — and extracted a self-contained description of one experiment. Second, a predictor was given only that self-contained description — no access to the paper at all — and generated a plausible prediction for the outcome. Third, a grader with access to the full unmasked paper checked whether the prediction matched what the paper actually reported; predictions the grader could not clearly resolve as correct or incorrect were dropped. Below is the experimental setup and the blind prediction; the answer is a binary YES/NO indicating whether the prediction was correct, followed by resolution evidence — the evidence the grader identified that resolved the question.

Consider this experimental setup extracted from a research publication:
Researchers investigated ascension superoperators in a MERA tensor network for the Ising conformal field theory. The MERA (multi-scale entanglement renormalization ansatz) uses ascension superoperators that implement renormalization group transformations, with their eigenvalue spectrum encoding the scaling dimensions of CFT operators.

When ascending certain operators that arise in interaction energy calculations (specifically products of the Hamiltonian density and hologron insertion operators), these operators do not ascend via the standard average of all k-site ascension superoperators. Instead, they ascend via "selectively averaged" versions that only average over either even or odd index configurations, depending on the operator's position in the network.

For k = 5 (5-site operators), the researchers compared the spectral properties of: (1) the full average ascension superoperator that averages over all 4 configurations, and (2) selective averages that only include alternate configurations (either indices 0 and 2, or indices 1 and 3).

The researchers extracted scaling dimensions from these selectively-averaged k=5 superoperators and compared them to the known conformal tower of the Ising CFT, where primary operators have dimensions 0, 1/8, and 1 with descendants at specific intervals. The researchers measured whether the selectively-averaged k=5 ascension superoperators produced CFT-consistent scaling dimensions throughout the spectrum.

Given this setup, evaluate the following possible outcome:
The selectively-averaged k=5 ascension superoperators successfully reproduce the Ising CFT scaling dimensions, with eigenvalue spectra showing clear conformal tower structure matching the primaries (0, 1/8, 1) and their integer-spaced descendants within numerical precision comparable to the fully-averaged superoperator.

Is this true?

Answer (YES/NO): NO